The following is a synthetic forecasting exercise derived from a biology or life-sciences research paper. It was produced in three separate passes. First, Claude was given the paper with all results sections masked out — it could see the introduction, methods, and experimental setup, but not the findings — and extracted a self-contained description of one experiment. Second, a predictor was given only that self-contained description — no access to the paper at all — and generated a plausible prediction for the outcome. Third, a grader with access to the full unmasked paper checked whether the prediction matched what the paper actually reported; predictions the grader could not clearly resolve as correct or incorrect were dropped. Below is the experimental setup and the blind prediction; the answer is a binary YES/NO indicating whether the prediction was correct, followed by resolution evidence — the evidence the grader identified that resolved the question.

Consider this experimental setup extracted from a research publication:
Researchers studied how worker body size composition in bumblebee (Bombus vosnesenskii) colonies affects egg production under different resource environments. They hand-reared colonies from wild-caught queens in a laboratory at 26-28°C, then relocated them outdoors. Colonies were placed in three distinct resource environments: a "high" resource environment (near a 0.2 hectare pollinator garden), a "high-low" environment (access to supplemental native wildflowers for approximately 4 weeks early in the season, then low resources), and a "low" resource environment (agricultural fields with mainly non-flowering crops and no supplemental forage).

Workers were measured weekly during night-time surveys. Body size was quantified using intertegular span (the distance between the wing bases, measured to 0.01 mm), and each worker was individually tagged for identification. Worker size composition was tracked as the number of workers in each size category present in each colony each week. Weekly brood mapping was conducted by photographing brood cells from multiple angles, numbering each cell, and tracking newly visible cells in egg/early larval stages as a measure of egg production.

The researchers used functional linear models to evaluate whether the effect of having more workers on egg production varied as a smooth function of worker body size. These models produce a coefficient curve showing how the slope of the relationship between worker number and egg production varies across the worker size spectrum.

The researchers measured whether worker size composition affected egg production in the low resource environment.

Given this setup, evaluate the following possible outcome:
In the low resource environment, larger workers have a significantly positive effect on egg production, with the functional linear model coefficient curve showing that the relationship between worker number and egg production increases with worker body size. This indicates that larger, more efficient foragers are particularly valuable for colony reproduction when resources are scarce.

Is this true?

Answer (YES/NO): NO